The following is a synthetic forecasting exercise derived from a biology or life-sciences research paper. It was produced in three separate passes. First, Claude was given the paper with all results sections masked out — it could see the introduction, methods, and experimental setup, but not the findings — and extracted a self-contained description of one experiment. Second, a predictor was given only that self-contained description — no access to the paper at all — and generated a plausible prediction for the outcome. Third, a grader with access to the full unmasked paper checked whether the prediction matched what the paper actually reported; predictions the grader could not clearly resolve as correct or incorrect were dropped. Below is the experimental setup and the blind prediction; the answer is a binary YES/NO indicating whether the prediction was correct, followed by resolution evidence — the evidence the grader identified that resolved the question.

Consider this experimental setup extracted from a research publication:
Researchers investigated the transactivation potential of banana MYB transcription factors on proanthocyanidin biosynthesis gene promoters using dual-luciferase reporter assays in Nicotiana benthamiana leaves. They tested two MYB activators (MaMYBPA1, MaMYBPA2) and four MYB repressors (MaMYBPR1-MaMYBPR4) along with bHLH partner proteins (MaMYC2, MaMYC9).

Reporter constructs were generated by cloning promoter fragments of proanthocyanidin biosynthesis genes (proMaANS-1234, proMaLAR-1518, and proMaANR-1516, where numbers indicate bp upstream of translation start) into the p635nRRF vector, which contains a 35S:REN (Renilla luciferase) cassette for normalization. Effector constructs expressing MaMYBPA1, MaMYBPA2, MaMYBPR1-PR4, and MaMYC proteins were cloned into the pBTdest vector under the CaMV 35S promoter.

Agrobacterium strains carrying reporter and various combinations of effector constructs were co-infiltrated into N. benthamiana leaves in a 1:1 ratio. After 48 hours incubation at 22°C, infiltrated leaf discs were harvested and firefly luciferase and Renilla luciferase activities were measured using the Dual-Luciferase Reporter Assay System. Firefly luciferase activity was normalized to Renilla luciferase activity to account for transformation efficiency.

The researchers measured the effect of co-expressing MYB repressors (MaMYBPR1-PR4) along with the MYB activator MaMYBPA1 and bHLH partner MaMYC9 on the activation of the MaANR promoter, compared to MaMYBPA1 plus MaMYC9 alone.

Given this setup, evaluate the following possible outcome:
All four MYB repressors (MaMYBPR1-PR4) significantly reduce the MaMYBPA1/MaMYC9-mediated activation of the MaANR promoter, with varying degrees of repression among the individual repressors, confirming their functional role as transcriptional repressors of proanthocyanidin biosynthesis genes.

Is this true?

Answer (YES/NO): NO